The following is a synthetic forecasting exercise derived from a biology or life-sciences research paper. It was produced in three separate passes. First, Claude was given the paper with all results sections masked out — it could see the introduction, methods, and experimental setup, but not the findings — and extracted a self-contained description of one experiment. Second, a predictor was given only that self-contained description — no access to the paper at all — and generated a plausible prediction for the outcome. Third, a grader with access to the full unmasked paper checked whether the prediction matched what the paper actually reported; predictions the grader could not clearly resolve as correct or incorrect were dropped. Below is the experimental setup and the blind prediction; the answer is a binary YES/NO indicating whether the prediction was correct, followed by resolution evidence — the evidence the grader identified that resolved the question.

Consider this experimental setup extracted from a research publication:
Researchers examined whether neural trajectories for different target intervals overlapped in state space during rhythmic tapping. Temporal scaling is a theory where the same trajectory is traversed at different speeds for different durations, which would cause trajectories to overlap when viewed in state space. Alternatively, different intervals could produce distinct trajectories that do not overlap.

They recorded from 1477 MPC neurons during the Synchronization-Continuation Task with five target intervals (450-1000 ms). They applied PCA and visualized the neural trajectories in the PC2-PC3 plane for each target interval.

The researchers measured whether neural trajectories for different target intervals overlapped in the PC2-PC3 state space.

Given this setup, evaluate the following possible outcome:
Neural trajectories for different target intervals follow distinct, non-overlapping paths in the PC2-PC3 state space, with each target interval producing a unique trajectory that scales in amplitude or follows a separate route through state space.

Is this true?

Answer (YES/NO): YES